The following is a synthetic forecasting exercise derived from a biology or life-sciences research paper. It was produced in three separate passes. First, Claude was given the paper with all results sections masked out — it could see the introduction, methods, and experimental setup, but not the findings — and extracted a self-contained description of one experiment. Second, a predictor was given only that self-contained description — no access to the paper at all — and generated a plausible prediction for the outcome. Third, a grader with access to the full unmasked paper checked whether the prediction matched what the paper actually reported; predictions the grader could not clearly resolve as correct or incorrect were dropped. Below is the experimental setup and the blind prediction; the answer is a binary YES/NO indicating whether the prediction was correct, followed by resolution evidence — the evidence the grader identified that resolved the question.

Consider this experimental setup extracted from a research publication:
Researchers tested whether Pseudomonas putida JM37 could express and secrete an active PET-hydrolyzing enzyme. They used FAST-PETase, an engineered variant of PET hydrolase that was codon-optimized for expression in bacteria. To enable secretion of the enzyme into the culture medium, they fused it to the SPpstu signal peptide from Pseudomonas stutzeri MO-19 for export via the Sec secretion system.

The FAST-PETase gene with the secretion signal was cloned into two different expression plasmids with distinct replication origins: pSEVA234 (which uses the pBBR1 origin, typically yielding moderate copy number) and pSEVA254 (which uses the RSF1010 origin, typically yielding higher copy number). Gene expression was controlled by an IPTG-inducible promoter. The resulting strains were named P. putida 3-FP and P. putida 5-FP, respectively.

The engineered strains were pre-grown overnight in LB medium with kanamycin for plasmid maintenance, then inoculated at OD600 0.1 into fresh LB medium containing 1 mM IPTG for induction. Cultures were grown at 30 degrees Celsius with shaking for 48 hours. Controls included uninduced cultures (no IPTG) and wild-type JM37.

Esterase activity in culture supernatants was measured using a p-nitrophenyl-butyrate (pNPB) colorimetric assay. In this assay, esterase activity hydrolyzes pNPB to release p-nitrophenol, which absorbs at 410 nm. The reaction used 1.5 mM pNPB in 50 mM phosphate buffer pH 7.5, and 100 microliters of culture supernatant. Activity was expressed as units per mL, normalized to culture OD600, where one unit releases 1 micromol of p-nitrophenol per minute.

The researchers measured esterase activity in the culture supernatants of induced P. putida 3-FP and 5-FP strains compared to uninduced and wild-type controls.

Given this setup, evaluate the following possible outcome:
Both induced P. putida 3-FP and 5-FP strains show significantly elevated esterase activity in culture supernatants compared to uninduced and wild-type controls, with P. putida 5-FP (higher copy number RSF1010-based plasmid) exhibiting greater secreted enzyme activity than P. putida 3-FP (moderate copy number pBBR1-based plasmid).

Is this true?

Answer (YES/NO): YES